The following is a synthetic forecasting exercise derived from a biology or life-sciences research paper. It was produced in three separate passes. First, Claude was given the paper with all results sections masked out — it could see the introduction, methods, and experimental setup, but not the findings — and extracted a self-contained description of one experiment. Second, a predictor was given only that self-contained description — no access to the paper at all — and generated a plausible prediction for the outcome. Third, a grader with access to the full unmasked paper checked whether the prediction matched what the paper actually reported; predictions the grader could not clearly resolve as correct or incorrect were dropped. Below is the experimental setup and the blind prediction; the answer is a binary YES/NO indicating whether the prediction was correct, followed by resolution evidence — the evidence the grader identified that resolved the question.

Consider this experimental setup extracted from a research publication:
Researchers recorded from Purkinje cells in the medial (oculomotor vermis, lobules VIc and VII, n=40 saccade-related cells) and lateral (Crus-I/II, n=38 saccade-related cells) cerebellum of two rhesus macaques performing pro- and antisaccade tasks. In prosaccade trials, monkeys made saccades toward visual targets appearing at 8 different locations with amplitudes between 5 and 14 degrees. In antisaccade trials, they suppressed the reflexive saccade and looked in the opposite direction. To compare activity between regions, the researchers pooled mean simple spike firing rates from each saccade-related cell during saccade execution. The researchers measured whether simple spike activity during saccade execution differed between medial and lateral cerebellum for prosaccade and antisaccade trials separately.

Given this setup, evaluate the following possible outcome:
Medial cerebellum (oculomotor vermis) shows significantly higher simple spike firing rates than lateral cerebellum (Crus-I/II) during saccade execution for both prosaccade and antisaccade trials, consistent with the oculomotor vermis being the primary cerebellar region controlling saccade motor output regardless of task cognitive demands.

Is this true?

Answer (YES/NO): NO